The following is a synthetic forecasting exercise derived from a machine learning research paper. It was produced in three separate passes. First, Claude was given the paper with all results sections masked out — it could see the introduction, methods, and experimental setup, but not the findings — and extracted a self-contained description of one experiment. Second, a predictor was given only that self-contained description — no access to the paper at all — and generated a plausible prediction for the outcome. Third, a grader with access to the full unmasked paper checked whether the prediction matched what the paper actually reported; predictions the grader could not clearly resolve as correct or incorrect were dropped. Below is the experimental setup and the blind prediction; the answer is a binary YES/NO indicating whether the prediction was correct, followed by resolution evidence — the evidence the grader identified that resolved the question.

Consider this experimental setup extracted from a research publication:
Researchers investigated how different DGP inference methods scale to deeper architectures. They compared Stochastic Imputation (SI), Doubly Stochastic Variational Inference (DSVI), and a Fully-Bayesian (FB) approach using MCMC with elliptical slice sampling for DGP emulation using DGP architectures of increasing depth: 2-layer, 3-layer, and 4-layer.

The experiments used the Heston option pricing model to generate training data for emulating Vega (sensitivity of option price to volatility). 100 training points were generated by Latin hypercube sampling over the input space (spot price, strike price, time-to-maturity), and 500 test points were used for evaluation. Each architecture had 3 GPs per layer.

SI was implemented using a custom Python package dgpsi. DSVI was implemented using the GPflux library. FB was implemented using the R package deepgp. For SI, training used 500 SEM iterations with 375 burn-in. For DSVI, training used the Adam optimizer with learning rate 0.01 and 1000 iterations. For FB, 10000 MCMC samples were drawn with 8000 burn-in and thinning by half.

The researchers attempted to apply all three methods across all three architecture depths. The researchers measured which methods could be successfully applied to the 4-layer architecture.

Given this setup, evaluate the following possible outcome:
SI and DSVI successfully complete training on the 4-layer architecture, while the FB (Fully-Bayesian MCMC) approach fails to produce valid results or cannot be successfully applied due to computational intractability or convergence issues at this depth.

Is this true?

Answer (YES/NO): NO